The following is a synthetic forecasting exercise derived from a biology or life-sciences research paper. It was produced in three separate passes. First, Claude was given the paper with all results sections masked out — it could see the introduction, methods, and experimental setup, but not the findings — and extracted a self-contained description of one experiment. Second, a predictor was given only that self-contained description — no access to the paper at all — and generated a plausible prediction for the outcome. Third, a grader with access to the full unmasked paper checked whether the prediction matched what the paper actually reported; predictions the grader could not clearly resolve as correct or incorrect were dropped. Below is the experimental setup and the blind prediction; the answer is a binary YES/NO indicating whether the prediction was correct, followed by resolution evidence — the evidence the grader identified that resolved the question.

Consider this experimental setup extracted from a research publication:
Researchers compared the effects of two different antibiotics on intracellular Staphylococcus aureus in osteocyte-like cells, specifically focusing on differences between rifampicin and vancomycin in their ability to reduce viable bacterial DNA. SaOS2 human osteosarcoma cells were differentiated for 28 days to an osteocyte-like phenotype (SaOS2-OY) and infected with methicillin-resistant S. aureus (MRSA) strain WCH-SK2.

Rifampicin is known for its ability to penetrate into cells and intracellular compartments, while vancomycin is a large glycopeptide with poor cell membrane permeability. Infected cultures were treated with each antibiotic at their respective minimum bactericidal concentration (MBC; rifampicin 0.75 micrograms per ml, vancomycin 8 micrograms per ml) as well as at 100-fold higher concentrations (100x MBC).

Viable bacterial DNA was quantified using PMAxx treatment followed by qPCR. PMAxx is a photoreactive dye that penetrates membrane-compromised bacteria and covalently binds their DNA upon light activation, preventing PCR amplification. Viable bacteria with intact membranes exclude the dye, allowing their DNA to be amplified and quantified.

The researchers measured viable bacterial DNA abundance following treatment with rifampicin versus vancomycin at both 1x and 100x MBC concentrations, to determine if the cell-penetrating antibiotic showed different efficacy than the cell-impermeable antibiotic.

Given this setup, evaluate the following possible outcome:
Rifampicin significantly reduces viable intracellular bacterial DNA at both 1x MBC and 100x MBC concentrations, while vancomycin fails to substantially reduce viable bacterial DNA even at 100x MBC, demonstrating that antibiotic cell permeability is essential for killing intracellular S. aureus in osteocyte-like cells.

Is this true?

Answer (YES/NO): NO